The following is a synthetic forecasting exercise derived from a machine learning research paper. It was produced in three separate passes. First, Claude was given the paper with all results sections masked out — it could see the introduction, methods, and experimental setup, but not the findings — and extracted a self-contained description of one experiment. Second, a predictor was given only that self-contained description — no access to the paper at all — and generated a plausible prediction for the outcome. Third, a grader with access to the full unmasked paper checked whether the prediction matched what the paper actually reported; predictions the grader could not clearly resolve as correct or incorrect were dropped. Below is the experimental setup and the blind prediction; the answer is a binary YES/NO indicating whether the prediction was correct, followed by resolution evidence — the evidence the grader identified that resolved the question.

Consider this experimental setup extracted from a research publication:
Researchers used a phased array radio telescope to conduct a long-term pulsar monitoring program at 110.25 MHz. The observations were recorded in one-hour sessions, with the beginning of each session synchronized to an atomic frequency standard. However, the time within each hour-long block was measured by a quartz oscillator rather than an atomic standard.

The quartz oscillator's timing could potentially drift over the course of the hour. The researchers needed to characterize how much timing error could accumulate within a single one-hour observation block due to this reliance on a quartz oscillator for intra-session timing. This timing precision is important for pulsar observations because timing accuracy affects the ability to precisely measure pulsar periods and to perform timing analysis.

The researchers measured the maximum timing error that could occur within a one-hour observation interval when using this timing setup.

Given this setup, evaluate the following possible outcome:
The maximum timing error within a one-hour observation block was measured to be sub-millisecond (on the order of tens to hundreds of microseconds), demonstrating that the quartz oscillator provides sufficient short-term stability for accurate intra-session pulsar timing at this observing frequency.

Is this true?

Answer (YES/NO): NO